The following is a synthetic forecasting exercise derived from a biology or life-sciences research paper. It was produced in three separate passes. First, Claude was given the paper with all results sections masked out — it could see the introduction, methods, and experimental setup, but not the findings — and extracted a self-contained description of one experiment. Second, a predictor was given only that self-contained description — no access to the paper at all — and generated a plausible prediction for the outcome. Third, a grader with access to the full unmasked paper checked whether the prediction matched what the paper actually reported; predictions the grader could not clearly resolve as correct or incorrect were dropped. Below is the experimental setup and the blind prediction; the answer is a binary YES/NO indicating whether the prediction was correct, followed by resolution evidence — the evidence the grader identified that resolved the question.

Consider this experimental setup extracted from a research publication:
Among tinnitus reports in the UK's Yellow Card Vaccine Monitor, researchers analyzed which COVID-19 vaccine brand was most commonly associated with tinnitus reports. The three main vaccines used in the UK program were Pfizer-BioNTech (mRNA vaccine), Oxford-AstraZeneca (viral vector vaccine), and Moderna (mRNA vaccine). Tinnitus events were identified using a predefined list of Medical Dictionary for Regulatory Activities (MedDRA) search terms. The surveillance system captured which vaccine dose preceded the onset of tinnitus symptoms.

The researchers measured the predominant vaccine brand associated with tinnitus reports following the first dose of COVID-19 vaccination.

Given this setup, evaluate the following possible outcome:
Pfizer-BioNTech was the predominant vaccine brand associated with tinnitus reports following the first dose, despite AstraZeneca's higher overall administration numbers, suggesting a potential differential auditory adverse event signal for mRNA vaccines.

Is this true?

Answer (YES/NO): NO